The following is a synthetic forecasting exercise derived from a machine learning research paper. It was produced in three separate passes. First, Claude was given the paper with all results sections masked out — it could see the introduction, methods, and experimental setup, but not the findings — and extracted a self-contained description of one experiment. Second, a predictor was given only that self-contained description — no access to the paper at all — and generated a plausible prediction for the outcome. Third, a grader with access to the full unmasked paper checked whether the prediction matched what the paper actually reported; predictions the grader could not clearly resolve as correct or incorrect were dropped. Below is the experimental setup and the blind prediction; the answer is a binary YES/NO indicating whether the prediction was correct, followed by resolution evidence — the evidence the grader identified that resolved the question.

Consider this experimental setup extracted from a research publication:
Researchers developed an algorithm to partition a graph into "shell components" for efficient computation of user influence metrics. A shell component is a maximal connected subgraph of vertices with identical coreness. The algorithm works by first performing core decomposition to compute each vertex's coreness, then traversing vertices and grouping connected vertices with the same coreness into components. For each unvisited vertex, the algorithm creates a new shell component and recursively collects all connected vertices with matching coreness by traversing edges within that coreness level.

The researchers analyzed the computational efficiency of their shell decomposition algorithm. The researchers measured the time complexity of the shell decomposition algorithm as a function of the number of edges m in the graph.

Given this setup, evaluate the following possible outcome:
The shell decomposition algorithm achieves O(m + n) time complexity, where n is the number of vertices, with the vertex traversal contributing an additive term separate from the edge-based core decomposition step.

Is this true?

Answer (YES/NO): NO